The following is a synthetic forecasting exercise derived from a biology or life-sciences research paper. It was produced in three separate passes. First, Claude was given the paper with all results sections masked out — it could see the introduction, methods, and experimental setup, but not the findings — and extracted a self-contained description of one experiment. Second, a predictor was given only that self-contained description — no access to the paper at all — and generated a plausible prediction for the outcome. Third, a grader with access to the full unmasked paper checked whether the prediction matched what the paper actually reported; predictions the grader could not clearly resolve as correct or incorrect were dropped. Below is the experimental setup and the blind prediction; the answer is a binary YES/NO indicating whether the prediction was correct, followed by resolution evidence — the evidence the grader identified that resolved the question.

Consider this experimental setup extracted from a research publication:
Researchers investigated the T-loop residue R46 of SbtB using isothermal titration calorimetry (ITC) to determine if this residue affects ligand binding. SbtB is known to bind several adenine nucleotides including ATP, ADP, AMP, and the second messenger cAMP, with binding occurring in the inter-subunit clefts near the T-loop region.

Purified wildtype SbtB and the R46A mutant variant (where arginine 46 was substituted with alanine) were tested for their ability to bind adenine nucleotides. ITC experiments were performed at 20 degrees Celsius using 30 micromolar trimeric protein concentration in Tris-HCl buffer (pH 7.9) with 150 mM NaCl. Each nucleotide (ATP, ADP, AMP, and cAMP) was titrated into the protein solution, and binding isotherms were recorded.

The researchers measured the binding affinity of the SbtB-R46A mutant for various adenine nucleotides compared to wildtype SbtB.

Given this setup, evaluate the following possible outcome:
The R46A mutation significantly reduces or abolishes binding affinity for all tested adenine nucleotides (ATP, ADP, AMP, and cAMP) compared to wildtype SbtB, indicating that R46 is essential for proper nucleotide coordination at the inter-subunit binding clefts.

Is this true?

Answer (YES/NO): NO